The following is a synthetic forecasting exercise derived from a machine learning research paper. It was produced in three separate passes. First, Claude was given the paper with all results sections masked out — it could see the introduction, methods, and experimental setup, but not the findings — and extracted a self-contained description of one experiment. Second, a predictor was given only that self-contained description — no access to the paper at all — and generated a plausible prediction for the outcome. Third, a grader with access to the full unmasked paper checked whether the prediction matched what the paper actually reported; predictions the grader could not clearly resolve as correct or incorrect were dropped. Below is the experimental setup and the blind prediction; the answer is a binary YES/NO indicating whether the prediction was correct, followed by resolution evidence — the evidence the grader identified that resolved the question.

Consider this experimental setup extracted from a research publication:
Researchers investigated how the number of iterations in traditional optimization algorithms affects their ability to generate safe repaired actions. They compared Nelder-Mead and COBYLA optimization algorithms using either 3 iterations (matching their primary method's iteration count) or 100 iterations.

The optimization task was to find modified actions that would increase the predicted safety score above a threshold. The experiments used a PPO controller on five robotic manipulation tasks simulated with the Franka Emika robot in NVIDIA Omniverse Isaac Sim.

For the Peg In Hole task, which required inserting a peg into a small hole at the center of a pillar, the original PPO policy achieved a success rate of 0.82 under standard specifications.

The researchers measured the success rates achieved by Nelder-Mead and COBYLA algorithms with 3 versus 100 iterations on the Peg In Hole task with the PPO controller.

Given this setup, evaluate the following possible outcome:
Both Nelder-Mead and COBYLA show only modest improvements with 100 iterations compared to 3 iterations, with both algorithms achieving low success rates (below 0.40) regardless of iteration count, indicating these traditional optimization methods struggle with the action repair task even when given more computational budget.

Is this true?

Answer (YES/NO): NO